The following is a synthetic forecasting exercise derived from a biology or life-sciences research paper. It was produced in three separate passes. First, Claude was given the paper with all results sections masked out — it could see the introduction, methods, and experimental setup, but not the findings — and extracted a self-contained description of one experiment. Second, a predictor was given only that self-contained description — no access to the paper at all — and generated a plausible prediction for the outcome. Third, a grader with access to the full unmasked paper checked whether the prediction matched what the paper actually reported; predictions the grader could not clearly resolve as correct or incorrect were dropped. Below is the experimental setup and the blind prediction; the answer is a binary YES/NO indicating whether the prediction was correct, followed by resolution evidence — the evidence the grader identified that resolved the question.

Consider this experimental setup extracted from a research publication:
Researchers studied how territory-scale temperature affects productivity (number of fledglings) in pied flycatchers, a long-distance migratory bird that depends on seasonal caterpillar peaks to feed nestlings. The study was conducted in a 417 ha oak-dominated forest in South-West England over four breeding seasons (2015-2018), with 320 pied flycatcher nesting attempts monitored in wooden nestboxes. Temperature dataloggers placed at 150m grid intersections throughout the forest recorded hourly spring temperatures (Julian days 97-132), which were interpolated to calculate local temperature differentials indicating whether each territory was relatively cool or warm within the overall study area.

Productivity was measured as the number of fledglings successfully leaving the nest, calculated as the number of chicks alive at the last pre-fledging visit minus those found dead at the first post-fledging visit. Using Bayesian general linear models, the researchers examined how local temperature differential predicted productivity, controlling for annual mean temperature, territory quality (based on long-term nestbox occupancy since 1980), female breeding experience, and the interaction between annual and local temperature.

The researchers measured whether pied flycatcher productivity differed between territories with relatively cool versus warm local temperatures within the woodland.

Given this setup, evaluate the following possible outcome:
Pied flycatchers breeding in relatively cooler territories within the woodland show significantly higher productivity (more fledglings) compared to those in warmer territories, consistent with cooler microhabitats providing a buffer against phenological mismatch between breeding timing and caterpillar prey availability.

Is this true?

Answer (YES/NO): YES